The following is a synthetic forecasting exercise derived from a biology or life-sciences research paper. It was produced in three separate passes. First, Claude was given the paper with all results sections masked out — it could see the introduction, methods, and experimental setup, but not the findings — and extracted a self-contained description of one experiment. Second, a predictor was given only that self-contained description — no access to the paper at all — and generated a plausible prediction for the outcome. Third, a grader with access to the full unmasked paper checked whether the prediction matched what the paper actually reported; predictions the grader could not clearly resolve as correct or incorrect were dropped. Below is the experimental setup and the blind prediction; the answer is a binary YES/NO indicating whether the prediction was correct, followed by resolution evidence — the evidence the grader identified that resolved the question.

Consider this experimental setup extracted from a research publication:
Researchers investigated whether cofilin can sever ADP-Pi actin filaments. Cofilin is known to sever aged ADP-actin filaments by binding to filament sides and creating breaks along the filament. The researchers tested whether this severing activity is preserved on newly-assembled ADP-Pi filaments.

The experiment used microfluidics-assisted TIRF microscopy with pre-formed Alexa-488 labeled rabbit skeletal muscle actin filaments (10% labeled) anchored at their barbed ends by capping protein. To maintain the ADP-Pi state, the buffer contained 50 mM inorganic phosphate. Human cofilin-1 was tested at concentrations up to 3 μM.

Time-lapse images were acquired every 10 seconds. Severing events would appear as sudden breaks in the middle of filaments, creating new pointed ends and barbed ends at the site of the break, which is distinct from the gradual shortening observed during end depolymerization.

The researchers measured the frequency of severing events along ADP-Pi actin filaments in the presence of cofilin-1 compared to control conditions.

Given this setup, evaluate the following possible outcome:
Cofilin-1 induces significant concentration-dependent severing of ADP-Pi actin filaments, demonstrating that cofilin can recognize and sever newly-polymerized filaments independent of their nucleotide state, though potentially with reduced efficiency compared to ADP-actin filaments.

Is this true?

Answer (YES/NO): NO